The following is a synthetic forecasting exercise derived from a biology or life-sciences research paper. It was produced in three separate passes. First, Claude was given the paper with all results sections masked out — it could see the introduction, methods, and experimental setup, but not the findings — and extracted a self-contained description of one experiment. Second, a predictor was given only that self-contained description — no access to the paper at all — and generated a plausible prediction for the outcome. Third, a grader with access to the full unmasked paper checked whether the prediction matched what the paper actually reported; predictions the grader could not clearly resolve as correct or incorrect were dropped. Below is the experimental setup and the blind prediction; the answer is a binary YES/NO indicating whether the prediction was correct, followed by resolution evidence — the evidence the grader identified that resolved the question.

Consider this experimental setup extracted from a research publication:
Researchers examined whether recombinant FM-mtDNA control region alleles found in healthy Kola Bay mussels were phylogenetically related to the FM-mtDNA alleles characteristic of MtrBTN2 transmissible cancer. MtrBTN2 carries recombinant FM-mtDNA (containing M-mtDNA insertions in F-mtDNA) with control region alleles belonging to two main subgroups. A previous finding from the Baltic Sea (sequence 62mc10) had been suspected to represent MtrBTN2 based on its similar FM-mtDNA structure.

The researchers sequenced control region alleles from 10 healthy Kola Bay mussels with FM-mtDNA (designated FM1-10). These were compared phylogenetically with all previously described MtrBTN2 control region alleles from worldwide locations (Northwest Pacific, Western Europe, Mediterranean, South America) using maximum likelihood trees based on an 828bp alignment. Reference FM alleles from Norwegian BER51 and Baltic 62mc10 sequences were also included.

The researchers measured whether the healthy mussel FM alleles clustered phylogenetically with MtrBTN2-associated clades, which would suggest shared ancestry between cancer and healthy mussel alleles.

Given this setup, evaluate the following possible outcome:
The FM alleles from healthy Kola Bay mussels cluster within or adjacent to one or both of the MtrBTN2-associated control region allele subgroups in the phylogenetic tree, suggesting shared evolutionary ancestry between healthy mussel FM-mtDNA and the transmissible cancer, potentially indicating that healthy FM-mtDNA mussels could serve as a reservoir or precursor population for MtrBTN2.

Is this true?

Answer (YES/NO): NO